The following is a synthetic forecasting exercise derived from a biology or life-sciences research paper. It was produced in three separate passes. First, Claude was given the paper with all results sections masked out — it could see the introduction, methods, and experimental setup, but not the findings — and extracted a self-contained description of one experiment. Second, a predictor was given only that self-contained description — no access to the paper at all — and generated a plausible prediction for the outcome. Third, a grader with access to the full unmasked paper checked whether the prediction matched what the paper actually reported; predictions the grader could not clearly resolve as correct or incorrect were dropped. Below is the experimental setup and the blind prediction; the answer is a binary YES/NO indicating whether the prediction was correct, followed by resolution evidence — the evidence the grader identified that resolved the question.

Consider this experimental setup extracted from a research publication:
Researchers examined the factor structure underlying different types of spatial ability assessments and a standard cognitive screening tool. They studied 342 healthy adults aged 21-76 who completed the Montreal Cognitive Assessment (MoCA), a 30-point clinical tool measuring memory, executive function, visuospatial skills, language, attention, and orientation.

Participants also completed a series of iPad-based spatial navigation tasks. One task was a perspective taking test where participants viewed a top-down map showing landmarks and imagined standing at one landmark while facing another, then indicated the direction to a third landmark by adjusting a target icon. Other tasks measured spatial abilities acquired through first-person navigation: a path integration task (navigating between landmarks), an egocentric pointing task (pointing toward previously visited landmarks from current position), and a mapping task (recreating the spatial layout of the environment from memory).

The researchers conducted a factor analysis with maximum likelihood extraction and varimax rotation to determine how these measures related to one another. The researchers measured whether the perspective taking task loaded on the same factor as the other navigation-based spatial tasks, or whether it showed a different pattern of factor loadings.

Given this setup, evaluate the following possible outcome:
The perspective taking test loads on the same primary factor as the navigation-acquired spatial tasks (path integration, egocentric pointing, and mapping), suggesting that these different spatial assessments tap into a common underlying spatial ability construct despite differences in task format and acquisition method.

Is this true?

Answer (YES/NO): NO